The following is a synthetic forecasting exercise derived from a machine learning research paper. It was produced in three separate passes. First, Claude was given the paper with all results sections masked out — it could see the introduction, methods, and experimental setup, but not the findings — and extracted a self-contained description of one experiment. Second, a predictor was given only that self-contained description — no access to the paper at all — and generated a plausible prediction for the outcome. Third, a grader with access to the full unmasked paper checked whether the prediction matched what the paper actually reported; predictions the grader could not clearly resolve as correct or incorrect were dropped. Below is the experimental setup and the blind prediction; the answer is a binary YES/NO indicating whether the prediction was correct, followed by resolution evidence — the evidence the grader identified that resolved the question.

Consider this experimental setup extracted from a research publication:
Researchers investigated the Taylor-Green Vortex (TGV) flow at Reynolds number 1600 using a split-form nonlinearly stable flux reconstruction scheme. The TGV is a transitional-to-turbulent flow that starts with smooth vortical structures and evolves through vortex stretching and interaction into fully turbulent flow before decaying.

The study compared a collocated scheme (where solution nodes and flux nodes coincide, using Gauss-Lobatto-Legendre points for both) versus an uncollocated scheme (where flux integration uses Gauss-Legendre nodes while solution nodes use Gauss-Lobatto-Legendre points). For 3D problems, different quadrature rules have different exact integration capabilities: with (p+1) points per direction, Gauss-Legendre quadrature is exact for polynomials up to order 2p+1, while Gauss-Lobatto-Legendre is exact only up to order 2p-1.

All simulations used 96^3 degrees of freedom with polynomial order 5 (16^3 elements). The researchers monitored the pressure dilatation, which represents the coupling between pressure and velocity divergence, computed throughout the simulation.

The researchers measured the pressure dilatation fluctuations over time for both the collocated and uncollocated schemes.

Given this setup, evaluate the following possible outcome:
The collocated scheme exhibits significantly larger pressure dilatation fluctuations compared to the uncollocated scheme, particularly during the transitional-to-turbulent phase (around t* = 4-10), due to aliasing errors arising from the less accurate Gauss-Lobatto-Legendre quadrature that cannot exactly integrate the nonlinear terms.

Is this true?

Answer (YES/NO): NO